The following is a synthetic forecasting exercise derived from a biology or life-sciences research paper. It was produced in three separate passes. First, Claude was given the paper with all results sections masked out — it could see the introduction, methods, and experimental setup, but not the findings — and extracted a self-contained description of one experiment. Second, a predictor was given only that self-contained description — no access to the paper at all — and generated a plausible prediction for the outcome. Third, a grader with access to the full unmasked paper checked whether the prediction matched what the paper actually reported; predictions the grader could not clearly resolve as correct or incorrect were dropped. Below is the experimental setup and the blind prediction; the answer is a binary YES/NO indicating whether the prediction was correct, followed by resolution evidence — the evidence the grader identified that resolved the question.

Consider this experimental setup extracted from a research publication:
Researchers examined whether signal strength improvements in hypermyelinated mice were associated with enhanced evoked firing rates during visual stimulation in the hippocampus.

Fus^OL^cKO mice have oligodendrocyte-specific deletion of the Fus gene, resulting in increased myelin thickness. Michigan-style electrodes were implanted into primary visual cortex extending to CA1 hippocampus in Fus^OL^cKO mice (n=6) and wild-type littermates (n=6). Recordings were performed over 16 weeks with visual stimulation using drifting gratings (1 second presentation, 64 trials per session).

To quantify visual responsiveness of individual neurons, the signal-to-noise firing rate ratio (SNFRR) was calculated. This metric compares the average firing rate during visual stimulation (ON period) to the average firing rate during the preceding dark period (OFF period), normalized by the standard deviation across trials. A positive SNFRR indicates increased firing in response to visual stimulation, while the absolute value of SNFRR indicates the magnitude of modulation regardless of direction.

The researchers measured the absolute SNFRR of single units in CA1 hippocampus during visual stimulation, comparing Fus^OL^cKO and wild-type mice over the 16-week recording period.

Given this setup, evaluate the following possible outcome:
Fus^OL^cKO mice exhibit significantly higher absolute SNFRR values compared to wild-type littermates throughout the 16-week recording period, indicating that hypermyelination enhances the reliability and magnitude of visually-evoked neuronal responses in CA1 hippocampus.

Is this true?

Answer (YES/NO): NO